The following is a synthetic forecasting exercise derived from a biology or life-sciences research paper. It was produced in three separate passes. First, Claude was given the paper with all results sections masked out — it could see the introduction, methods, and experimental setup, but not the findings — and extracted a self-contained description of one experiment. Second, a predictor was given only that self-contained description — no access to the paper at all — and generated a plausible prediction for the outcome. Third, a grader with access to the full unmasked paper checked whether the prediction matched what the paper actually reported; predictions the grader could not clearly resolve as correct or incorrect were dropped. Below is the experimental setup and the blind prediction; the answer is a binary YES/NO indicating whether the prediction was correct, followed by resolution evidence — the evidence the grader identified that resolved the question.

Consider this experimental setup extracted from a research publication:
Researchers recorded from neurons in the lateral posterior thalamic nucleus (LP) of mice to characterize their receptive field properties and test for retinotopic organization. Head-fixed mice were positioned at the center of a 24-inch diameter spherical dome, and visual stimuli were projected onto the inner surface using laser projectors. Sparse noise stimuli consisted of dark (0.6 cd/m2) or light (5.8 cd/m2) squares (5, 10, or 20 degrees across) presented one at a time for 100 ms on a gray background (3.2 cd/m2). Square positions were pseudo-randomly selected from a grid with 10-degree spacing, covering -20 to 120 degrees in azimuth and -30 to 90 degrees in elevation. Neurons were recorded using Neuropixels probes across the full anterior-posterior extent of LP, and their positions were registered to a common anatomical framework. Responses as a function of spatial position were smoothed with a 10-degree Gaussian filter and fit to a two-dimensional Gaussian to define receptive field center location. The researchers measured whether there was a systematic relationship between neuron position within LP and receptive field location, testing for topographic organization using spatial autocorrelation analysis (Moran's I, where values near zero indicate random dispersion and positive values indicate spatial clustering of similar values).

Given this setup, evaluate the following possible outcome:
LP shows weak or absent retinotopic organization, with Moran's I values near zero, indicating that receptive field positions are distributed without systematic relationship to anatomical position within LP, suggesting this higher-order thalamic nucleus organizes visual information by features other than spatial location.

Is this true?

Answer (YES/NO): NO